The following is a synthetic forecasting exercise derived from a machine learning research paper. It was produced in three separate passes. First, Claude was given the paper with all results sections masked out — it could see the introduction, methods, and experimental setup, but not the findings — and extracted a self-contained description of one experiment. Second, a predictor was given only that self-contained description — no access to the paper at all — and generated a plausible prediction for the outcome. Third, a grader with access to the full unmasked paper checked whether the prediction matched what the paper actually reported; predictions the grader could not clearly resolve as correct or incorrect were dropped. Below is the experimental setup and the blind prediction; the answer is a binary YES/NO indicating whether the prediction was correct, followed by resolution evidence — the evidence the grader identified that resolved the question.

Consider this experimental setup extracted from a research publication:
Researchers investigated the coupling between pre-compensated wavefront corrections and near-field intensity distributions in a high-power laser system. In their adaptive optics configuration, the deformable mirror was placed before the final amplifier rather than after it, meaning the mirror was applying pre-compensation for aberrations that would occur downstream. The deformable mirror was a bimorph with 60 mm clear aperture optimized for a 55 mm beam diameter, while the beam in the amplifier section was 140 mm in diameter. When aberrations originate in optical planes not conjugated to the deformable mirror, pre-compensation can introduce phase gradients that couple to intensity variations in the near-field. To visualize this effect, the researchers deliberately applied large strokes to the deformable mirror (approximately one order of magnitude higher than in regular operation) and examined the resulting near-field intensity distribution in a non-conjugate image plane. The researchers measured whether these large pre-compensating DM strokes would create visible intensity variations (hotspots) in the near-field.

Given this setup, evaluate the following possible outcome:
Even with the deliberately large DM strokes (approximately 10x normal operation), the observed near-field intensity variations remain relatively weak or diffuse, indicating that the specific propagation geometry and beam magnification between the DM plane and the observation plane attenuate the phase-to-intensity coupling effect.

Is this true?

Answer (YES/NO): NO